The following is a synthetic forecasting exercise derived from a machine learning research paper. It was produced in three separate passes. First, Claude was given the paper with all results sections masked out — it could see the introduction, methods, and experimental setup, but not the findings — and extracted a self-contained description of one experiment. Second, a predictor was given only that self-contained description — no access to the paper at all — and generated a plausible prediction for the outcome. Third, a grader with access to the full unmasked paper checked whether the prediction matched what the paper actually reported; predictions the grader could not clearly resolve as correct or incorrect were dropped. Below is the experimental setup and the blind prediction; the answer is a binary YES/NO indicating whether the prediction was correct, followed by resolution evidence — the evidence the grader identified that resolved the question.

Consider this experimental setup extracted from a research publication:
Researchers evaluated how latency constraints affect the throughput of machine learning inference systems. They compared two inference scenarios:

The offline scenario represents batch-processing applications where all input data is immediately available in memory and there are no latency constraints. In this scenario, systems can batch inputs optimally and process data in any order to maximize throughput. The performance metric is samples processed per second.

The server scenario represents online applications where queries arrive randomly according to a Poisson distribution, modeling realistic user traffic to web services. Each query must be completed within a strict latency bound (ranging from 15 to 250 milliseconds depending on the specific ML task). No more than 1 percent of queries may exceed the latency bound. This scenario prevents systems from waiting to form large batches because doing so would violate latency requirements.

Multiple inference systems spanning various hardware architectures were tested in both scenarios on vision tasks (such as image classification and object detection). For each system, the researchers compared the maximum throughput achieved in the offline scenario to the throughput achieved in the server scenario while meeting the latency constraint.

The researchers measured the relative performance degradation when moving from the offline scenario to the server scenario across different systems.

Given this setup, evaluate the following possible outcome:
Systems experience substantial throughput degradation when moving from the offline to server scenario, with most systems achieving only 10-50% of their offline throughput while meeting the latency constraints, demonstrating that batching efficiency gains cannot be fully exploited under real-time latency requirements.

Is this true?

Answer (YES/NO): NO